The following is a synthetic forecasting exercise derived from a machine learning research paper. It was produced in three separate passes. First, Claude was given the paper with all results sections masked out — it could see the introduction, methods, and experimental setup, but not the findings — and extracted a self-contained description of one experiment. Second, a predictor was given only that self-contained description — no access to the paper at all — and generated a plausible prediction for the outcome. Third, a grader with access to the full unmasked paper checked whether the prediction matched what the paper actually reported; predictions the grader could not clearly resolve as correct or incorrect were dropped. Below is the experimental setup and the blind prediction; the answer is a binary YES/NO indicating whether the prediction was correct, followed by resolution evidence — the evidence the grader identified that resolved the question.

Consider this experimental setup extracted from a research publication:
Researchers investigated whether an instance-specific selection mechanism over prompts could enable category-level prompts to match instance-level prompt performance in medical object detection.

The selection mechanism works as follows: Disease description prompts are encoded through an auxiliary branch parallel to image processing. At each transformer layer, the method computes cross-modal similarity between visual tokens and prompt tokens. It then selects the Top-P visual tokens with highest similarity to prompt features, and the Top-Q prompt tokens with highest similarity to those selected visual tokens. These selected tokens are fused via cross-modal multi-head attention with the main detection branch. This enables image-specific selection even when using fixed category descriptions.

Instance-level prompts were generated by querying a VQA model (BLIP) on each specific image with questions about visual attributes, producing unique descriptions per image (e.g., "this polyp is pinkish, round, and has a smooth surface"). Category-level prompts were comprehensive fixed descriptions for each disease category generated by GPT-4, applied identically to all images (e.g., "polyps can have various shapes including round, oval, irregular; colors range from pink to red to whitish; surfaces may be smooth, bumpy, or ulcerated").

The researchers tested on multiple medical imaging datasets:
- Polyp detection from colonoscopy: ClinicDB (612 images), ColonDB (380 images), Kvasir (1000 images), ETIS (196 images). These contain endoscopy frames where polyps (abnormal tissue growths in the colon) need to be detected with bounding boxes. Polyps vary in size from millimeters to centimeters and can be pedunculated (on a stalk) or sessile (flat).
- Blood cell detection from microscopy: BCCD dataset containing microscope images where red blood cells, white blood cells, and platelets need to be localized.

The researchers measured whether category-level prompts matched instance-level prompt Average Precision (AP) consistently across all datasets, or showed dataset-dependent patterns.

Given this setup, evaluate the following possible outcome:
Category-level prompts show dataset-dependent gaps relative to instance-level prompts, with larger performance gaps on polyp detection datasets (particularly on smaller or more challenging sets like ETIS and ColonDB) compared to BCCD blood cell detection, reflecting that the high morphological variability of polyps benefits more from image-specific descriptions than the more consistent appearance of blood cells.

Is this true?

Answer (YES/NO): NO